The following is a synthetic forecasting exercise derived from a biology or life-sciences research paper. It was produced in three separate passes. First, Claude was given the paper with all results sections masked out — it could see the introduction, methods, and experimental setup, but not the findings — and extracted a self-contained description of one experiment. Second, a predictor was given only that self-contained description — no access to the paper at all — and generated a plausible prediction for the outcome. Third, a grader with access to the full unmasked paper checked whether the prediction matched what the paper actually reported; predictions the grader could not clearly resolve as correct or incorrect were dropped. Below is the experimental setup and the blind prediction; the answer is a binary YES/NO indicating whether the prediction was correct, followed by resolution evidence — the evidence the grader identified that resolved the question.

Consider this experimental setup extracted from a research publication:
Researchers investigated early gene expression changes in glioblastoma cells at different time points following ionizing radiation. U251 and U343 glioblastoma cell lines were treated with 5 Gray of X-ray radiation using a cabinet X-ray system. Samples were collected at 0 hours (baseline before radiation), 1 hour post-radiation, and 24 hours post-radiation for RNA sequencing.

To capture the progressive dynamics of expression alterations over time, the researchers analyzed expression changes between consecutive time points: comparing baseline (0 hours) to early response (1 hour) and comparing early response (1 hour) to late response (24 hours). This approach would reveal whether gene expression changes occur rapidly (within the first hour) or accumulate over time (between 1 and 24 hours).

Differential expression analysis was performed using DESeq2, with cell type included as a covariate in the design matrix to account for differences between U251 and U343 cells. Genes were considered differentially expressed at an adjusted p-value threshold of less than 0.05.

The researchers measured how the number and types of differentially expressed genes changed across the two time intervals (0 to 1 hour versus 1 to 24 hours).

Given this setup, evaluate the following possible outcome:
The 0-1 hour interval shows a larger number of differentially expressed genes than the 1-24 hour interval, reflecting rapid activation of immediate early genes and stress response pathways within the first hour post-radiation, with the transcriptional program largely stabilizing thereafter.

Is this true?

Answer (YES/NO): NO